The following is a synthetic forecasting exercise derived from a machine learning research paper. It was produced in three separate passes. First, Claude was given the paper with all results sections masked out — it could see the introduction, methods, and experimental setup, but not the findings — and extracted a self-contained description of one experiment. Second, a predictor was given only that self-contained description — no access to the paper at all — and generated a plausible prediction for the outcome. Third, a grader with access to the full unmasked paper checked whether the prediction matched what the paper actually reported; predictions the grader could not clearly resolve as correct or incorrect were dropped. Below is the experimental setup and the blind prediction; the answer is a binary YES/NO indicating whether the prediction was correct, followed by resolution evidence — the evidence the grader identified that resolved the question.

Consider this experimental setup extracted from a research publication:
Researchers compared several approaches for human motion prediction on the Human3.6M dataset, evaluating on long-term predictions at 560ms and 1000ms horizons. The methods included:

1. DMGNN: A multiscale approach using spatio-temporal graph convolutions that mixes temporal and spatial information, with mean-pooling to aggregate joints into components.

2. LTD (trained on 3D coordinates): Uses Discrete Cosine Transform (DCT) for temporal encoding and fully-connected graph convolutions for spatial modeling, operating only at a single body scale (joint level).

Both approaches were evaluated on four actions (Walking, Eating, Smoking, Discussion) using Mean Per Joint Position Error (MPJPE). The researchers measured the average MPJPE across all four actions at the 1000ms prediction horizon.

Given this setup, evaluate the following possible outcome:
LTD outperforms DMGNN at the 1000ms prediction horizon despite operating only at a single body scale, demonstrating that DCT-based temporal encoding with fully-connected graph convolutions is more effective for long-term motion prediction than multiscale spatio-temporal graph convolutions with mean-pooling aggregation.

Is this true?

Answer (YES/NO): YES